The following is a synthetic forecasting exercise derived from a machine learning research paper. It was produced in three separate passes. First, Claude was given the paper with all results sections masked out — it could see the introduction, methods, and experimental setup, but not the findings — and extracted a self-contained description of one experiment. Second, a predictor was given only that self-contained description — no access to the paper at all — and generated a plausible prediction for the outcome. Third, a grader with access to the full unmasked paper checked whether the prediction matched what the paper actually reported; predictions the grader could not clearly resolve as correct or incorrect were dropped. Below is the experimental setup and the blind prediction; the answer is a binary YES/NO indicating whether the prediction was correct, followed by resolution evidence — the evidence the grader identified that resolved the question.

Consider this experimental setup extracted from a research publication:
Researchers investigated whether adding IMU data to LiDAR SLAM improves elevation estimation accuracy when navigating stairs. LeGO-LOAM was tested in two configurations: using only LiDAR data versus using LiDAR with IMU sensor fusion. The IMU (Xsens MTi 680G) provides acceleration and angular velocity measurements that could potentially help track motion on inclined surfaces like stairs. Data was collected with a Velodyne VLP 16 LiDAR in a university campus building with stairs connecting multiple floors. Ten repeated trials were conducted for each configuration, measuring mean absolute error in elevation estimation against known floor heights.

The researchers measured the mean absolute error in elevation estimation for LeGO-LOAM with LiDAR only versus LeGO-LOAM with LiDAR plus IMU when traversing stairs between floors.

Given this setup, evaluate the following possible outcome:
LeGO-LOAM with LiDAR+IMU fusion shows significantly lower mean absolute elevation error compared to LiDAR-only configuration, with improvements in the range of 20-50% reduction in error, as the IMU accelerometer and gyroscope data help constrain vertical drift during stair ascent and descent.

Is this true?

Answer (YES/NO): NO